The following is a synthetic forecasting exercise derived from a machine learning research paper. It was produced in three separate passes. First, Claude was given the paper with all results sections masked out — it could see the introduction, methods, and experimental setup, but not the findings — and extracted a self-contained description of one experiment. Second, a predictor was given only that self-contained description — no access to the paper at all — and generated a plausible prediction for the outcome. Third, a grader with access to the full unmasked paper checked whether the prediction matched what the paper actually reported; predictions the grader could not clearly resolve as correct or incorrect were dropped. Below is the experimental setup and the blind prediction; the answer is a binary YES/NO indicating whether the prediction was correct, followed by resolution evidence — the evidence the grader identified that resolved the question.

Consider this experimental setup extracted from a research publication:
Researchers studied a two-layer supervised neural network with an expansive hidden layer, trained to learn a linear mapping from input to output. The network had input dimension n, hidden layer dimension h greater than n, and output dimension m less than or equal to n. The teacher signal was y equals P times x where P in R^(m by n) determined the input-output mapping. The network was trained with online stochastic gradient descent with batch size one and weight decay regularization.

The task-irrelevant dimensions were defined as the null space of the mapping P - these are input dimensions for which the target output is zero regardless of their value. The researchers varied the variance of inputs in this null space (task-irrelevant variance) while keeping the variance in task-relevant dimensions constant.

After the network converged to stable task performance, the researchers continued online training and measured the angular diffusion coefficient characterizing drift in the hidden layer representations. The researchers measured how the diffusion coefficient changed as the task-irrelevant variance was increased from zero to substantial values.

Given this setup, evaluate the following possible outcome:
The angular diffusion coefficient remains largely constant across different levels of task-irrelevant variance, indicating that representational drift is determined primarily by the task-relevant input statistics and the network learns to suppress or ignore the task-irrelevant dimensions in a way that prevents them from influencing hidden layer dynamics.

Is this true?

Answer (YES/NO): NO